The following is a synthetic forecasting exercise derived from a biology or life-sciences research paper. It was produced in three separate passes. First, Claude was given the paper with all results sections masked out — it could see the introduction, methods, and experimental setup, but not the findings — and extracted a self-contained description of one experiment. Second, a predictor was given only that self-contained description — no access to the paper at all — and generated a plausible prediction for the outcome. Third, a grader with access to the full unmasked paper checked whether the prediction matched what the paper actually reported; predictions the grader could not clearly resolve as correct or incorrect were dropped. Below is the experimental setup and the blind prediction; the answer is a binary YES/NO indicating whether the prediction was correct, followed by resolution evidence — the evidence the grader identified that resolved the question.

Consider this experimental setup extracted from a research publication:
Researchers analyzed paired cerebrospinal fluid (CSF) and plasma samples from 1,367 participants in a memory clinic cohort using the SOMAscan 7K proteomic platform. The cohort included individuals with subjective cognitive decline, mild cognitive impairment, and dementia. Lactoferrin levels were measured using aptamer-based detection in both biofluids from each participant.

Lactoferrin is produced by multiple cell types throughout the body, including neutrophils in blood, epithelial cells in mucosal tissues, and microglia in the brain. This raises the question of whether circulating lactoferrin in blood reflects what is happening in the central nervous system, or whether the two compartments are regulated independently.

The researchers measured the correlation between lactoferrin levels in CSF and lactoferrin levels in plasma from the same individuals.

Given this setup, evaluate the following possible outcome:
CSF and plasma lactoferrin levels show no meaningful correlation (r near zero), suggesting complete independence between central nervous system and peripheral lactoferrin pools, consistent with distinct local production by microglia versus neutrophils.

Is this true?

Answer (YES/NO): YES